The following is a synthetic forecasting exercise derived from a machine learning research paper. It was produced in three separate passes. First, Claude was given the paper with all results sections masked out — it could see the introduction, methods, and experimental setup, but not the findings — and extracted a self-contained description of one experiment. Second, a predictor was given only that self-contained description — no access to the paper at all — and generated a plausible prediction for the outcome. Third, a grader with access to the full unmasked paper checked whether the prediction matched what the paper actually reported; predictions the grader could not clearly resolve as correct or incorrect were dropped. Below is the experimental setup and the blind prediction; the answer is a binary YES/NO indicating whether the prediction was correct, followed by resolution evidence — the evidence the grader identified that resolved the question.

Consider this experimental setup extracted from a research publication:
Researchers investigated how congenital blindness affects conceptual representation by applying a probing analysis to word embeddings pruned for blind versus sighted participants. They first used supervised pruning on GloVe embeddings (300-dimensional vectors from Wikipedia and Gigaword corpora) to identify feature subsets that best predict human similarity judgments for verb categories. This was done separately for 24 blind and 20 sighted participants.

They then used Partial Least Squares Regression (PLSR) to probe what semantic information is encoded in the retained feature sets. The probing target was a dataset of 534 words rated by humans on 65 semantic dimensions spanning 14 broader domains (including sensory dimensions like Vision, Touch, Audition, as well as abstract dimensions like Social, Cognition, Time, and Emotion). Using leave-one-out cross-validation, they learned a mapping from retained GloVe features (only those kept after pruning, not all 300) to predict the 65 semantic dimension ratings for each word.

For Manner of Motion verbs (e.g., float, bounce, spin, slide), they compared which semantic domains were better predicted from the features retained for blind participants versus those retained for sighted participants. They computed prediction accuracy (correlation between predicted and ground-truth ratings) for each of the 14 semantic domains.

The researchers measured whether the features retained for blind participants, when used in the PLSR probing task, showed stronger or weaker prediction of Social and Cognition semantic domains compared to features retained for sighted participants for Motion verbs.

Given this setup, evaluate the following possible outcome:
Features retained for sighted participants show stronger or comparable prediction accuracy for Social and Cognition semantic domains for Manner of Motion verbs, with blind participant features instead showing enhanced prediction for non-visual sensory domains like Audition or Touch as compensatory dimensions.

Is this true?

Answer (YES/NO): NO